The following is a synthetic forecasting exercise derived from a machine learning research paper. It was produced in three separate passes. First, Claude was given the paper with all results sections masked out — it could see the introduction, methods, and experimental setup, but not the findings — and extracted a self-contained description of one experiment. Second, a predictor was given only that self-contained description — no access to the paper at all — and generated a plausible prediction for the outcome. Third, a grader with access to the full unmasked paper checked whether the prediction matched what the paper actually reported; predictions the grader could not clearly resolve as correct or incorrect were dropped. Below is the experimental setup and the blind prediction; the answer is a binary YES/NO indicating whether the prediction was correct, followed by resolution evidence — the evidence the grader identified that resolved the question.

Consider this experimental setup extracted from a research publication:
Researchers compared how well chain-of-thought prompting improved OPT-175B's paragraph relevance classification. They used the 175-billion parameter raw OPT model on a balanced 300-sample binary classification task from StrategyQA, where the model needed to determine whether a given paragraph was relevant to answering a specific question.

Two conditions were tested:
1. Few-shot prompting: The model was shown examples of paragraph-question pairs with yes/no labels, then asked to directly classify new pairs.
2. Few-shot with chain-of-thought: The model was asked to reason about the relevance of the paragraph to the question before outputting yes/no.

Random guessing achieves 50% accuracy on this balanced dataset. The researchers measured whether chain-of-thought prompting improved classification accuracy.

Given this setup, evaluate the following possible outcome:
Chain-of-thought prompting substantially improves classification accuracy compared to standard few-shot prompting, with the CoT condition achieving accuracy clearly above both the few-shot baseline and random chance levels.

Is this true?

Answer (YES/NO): NO